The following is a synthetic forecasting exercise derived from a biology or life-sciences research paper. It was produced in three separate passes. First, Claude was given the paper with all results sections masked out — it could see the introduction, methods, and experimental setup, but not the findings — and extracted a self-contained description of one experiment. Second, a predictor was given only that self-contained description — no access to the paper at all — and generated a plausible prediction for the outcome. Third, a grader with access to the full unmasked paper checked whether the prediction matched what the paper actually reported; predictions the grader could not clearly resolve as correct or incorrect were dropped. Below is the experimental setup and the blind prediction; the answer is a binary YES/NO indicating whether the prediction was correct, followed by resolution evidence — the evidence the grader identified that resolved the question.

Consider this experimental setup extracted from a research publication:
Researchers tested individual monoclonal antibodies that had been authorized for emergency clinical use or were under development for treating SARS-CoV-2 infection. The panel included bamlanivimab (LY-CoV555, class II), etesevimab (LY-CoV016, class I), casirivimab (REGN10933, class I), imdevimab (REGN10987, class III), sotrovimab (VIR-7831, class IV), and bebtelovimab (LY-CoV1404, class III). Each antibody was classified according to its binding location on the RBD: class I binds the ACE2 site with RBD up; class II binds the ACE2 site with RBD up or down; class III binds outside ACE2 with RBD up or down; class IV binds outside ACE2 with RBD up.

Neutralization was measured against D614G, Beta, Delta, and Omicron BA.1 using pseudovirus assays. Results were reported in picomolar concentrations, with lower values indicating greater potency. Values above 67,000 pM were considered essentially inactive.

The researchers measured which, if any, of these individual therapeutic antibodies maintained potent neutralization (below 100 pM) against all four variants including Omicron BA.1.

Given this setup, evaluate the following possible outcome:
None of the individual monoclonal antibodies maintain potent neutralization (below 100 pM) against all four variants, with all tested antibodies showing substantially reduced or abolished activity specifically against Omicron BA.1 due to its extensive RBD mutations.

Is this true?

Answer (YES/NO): NO